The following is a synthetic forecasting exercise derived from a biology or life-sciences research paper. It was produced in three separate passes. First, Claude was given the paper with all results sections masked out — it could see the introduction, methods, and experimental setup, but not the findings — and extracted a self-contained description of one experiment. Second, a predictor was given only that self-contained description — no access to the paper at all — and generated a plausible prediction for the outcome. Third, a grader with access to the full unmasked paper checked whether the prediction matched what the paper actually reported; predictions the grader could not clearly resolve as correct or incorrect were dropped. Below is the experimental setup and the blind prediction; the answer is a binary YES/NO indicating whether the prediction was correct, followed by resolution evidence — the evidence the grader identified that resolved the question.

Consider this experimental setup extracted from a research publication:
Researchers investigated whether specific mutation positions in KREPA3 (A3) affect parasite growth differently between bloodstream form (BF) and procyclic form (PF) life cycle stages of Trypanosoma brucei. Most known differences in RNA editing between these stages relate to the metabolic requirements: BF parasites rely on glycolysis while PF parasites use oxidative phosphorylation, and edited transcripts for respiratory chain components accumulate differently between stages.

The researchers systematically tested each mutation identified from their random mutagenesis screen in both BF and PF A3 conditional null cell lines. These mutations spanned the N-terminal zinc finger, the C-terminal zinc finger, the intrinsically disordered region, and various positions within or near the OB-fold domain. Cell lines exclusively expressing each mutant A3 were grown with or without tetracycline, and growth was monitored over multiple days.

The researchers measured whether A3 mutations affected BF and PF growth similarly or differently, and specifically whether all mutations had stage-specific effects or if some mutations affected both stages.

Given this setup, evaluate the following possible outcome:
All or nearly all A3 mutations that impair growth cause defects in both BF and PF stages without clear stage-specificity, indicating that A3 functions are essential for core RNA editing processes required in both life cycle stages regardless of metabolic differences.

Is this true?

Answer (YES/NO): NO